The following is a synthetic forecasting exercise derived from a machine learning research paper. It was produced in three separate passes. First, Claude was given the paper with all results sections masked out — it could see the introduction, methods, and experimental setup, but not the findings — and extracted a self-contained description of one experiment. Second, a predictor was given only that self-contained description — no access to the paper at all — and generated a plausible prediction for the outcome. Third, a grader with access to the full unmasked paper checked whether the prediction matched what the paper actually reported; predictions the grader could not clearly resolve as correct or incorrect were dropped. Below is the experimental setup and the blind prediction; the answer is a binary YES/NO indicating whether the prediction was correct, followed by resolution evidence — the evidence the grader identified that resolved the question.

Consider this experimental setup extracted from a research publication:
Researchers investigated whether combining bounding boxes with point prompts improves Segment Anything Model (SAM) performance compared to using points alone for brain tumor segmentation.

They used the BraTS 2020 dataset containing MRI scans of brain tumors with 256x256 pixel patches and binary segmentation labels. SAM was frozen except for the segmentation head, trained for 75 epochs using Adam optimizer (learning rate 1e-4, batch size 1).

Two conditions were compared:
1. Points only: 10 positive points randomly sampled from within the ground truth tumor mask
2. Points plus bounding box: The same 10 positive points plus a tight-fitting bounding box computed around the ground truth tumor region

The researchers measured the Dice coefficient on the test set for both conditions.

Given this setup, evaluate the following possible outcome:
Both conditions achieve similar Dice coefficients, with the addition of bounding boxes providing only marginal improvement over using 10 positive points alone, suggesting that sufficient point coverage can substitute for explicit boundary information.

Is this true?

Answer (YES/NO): YES